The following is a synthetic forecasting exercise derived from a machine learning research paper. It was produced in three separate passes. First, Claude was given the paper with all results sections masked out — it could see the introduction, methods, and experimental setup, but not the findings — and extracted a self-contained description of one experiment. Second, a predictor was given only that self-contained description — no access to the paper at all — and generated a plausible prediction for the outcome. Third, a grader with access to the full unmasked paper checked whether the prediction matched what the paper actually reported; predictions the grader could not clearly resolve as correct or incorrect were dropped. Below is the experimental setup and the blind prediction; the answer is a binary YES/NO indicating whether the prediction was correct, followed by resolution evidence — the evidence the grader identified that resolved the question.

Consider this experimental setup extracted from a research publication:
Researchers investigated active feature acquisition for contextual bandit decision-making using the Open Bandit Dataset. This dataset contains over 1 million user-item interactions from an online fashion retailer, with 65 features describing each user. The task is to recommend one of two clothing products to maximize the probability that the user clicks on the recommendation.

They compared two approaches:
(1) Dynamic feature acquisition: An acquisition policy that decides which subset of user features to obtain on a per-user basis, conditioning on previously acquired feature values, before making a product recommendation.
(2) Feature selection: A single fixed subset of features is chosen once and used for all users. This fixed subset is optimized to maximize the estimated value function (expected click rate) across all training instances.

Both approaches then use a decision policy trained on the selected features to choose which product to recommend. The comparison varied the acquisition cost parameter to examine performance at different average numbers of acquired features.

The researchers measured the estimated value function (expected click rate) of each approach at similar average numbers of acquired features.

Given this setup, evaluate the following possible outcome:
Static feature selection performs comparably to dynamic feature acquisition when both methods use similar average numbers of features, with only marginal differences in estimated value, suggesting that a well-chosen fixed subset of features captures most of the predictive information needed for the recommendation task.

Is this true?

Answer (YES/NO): NO